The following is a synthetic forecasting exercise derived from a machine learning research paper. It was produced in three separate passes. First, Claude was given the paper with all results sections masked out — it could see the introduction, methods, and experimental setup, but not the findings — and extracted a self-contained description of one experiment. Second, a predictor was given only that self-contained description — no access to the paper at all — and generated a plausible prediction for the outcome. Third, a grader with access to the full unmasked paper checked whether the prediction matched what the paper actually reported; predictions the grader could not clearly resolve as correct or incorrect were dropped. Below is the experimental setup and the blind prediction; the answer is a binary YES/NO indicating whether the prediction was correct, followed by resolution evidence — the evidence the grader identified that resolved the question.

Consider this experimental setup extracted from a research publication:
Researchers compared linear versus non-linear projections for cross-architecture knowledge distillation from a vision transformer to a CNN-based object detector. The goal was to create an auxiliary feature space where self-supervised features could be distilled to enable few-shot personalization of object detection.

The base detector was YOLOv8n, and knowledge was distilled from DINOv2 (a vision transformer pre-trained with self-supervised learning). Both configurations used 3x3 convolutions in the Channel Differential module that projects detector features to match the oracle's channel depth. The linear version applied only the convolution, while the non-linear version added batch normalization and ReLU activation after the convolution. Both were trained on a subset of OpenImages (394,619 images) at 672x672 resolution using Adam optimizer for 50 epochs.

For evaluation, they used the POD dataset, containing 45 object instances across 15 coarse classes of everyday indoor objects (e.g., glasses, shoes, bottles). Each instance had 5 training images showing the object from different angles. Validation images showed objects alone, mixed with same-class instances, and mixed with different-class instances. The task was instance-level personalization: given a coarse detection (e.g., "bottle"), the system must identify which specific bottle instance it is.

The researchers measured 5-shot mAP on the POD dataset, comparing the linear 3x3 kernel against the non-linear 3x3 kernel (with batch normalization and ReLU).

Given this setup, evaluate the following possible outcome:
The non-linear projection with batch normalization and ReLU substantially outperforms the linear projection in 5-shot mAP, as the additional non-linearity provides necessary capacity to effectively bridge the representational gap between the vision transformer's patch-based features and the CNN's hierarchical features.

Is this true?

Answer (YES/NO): NO